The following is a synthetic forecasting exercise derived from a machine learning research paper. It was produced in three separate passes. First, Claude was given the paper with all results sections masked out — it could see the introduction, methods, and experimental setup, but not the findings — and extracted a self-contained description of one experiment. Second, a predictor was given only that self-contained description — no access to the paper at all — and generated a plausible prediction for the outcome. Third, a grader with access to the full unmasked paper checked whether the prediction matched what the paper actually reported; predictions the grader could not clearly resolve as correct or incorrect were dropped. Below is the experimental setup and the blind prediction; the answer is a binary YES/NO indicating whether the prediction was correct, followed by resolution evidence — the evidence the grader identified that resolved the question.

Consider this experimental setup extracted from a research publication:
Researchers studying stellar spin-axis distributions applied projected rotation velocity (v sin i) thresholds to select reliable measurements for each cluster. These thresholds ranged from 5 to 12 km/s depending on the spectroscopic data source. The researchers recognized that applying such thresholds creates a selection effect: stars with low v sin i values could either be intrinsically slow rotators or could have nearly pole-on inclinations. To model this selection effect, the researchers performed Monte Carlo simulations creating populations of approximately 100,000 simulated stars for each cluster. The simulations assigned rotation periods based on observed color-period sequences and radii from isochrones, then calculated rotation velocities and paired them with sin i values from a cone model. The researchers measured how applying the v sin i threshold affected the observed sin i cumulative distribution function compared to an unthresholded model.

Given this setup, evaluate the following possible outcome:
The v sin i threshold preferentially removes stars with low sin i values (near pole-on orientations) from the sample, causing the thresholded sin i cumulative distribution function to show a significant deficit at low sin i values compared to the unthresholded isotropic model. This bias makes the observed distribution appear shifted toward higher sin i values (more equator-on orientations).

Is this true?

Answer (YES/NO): YES